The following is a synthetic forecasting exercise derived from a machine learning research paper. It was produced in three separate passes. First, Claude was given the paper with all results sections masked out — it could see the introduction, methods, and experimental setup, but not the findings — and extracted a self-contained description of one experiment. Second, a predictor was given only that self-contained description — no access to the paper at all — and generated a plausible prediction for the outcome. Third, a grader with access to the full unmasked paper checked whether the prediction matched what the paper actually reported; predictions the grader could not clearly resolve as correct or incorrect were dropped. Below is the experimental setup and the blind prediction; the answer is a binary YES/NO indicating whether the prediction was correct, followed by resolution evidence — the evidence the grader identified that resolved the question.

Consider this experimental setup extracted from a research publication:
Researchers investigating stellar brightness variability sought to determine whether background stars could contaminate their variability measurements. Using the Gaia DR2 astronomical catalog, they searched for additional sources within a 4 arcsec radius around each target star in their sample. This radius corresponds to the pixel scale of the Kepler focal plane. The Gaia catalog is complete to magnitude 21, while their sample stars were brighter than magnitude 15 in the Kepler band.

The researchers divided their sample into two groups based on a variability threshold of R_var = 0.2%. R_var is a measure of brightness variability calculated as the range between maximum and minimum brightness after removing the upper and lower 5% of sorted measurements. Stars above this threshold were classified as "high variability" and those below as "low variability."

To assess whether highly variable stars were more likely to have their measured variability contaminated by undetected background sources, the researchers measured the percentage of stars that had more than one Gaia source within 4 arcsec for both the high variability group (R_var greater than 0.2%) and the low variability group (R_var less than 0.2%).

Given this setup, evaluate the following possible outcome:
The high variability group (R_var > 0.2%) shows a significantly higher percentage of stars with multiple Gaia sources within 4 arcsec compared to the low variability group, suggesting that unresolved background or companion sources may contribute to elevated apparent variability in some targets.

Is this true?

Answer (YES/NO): NO